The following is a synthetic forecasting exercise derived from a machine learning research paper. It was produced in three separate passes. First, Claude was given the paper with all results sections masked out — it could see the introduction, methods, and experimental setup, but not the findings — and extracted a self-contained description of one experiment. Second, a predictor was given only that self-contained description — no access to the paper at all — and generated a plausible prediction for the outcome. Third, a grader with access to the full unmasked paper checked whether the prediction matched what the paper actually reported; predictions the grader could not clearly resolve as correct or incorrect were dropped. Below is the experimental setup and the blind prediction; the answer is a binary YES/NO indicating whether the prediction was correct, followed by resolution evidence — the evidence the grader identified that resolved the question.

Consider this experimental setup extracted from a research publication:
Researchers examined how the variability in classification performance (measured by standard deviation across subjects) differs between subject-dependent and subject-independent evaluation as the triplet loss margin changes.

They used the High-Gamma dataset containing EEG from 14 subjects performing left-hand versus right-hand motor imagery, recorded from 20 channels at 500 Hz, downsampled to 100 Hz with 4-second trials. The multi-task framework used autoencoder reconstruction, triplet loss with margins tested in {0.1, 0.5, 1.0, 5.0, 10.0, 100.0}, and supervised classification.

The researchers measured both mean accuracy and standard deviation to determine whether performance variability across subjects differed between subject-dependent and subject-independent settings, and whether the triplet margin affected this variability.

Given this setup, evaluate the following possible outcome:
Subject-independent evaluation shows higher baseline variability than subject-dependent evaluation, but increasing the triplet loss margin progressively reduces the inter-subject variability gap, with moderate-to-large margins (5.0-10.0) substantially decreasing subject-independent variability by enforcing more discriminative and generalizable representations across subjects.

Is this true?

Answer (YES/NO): NO